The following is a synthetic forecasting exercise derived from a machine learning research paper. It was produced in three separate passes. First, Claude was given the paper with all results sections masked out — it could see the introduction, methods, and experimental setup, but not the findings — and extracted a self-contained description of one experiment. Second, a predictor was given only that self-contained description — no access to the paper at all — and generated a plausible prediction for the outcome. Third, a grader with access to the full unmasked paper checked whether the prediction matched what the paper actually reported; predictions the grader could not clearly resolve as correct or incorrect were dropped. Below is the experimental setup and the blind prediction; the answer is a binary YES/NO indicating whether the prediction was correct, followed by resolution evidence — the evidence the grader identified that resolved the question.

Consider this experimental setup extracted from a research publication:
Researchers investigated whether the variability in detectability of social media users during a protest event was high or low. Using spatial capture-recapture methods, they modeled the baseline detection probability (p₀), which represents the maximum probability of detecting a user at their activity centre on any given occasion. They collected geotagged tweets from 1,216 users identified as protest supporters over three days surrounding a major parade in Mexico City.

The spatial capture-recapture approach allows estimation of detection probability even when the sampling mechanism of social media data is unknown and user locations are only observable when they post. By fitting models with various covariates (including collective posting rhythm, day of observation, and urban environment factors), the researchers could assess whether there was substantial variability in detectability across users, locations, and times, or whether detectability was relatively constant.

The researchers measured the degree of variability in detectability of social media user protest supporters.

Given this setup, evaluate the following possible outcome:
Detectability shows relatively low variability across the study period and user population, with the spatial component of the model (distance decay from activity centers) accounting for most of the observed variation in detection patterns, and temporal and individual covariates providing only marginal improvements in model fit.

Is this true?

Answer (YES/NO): NO